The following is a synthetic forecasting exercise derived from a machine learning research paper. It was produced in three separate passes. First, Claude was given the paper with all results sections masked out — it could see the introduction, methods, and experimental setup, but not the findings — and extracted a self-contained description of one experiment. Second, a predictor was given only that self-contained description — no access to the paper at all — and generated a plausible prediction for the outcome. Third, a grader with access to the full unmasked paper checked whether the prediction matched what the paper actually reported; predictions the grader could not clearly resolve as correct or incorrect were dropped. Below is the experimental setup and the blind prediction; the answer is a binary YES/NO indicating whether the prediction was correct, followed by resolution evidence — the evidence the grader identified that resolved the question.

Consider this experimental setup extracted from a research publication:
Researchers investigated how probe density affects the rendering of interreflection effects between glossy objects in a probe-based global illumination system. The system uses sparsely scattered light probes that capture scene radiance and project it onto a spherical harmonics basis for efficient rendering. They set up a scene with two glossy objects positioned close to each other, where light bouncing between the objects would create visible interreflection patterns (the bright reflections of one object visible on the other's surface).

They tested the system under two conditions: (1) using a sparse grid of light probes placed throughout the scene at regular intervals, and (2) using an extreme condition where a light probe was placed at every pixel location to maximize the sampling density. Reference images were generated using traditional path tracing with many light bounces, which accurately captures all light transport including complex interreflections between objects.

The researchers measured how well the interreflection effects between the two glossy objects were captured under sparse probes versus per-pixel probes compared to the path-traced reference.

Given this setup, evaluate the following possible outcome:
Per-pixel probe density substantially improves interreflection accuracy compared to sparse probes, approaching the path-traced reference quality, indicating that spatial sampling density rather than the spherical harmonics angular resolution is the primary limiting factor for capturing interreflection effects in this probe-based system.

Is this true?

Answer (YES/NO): NO